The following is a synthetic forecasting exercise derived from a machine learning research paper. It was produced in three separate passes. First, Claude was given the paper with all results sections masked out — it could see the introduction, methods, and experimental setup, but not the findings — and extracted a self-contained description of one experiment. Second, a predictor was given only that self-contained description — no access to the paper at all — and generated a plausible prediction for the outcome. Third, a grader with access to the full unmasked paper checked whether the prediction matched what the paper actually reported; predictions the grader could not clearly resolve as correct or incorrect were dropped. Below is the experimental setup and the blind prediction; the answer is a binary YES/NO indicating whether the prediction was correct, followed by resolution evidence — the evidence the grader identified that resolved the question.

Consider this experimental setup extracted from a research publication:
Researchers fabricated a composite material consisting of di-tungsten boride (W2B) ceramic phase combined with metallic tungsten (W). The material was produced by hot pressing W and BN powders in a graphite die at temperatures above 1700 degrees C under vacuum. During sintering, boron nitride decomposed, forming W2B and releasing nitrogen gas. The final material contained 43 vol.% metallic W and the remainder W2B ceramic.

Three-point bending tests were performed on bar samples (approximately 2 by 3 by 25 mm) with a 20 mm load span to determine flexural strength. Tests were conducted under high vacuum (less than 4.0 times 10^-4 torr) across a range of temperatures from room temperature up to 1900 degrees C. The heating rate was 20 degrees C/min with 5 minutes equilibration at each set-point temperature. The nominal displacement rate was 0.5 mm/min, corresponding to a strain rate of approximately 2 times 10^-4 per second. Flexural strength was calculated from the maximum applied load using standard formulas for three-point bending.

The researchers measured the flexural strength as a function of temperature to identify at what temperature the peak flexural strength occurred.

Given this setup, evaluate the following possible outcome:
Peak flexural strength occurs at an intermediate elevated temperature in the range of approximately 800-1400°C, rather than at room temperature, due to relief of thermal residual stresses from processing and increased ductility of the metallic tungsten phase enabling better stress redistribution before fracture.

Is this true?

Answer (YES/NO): YES